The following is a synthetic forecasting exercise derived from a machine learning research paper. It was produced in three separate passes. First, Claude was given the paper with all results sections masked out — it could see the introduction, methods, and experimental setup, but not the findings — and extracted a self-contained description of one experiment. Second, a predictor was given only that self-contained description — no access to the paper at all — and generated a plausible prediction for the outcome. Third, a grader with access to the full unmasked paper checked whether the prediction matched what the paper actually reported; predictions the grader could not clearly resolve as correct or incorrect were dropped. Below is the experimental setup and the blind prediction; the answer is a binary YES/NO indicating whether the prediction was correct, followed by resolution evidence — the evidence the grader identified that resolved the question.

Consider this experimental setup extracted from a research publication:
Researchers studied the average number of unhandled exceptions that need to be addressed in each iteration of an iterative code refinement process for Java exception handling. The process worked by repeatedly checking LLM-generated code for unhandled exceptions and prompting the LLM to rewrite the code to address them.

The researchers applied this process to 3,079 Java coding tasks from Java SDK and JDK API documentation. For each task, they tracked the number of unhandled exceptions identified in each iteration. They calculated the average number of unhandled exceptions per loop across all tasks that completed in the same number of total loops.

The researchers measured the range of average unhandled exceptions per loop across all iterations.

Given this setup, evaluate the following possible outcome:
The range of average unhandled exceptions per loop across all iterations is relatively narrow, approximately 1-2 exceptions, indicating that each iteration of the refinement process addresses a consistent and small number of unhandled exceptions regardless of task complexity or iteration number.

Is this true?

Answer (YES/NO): NO